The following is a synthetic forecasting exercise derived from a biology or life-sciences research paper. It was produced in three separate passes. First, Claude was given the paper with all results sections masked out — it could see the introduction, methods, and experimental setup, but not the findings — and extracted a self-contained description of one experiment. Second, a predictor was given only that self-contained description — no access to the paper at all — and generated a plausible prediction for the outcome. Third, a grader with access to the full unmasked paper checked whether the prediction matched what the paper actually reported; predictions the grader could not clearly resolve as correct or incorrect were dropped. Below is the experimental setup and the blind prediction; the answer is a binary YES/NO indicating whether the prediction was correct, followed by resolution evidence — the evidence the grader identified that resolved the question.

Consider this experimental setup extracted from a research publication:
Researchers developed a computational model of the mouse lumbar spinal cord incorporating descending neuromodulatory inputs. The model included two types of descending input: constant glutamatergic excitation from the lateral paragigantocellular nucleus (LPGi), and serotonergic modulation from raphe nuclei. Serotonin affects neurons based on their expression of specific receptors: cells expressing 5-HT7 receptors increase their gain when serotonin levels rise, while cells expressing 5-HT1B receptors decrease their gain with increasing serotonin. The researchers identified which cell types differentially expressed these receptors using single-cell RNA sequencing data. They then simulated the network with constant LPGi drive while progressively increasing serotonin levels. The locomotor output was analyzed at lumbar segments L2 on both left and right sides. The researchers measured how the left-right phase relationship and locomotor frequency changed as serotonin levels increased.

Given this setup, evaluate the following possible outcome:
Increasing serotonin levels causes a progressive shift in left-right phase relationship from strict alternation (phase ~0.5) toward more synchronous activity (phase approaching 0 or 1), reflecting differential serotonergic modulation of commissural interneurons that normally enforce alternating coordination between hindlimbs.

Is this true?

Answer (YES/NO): YES